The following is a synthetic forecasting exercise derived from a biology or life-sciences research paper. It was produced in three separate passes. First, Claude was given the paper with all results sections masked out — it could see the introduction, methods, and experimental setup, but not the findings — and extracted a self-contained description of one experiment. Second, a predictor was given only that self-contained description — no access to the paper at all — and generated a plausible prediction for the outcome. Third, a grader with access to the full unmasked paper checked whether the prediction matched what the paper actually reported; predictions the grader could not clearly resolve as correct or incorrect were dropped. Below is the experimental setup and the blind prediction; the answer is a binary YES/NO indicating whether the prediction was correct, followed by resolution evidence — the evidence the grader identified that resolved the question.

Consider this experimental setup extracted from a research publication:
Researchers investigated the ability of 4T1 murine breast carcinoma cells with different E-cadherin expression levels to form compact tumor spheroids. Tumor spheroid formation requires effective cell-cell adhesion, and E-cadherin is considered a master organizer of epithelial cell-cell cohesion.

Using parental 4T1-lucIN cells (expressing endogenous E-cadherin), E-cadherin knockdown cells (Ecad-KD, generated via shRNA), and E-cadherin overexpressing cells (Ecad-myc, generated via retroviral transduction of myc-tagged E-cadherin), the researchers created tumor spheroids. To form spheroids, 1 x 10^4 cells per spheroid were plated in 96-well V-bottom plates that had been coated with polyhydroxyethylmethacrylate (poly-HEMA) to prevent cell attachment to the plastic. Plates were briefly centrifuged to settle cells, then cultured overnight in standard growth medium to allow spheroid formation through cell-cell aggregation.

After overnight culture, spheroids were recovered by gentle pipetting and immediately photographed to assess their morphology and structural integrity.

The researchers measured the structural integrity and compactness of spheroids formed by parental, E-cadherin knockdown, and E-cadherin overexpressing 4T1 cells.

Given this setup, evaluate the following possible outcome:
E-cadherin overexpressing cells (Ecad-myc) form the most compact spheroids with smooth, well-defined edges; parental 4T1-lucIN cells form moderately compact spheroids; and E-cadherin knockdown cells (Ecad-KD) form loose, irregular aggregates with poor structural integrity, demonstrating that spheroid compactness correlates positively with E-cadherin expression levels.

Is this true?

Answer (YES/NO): NO